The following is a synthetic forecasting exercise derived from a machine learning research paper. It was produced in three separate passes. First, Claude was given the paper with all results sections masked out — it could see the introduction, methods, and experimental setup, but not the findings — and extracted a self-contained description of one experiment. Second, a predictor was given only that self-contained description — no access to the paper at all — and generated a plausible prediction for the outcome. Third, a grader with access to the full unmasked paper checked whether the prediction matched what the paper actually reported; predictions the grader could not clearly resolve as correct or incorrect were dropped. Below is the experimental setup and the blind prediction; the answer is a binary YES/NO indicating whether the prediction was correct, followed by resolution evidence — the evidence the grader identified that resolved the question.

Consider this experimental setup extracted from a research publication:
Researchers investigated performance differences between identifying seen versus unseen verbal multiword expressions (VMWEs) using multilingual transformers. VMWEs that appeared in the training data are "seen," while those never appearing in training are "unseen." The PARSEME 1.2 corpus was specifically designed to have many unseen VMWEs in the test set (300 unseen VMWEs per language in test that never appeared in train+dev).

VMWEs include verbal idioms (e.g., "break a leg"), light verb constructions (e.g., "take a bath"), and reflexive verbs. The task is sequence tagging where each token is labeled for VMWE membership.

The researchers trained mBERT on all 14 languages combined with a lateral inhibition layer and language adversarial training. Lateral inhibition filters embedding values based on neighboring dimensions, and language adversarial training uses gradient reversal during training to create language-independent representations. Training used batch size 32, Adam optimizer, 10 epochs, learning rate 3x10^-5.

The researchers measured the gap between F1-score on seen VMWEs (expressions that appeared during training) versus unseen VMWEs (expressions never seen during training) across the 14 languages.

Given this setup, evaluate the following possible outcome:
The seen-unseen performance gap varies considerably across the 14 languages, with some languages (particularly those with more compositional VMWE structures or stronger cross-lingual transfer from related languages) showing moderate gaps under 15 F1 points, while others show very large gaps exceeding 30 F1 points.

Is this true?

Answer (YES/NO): NO